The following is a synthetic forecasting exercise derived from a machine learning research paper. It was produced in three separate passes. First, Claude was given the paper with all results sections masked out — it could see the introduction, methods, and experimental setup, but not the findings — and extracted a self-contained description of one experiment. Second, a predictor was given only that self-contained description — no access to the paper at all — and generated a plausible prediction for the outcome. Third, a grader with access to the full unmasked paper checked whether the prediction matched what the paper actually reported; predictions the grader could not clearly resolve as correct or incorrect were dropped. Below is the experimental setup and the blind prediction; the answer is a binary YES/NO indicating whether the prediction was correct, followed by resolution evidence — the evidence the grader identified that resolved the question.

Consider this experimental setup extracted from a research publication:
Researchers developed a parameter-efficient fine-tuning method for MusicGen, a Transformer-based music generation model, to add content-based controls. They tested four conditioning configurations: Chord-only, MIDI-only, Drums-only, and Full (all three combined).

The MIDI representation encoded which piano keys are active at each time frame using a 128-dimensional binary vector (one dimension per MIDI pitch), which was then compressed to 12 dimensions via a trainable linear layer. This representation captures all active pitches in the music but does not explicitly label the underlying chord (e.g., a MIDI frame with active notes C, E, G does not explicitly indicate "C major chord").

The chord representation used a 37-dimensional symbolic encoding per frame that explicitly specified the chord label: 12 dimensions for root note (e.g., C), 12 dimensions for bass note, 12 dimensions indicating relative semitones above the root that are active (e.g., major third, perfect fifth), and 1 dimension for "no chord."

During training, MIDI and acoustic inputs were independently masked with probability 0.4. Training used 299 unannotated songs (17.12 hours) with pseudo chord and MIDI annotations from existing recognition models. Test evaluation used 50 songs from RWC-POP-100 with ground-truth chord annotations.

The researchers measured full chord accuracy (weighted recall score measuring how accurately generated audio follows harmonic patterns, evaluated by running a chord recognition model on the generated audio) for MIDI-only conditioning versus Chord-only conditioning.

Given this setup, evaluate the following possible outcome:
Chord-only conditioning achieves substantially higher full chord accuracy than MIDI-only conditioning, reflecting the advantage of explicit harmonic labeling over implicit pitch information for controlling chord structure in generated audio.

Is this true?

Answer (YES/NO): NO